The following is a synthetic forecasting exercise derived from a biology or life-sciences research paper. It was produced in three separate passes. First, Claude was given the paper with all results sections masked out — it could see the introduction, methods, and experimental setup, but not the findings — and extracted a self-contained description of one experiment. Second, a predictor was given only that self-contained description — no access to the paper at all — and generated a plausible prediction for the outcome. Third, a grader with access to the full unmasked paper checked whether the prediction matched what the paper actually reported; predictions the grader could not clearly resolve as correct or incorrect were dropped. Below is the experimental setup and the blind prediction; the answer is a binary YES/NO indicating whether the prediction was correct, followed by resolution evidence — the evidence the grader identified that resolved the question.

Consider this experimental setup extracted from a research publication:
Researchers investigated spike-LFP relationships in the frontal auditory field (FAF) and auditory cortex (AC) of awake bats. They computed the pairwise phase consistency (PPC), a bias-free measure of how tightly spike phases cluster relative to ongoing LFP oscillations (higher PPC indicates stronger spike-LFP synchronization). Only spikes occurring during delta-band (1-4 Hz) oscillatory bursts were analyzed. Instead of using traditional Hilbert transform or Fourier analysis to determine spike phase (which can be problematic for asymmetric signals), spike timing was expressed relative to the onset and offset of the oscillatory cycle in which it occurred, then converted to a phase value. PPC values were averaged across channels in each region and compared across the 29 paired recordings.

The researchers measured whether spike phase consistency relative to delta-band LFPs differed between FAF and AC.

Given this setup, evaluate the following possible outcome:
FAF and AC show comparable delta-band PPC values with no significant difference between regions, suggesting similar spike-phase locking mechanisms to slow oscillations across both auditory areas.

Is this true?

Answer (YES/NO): NO